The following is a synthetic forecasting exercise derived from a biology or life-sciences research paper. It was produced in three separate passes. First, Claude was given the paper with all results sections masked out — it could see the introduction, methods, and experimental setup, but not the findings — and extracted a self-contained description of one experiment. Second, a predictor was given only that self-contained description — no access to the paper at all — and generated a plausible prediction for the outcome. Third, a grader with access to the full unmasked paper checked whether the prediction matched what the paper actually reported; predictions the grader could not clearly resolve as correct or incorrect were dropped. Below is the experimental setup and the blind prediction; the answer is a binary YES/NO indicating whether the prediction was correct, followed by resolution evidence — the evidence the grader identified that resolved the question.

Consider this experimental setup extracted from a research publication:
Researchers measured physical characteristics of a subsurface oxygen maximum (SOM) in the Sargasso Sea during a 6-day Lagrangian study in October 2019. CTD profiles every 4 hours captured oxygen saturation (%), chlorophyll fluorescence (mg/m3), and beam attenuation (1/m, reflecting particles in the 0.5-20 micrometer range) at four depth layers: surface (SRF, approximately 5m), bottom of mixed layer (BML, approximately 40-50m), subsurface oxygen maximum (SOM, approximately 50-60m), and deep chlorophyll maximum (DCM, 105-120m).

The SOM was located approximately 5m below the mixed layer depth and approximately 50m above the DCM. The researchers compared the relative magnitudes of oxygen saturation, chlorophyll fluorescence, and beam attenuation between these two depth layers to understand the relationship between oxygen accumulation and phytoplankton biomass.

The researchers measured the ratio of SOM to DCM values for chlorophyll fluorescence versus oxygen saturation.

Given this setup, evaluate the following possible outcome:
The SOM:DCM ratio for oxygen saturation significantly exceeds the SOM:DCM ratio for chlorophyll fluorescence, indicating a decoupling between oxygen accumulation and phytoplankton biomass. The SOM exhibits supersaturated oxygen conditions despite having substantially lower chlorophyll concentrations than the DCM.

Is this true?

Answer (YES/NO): YES